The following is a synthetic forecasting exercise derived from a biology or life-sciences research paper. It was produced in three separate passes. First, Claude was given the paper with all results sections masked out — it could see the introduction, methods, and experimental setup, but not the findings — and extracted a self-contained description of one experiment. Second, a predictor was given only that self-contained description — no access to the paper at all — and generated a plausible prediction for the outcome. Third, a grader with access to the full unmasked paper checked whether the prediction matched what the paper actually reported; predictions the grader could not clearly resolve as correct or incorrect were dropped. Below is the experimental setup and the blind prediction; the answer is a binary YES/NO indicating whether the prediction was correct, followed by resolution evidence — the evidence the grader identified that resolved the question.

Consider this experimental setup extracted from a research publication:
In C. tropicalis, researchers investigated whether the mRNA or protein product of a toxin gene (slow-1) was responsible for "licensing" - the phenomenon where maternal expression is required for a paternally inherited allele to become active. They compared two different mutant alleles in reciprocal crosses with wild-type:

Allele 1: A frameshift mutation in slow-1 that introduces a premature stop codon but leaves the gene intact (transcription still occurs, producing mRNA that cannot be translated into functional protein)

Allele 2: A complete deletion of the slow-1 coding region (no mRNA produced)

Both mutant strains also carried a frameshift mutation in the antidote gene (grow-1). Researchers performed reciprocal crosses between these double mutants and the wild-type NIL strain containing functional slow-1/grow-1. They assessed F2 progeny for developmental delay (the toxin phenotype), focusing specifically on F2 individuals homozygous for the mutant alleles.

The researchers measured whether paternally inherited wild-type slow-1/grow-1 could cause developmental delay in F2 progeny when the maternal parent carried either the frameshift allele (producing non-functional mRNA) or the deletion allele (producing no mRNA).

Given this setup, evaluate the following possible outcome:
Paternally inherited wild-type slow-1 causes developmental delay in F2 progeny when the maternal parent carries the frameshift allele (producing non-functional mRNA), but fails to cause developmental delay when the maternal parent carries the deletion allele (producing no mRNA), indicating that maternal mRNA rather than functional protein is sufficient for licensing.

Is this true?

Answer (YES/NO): YES